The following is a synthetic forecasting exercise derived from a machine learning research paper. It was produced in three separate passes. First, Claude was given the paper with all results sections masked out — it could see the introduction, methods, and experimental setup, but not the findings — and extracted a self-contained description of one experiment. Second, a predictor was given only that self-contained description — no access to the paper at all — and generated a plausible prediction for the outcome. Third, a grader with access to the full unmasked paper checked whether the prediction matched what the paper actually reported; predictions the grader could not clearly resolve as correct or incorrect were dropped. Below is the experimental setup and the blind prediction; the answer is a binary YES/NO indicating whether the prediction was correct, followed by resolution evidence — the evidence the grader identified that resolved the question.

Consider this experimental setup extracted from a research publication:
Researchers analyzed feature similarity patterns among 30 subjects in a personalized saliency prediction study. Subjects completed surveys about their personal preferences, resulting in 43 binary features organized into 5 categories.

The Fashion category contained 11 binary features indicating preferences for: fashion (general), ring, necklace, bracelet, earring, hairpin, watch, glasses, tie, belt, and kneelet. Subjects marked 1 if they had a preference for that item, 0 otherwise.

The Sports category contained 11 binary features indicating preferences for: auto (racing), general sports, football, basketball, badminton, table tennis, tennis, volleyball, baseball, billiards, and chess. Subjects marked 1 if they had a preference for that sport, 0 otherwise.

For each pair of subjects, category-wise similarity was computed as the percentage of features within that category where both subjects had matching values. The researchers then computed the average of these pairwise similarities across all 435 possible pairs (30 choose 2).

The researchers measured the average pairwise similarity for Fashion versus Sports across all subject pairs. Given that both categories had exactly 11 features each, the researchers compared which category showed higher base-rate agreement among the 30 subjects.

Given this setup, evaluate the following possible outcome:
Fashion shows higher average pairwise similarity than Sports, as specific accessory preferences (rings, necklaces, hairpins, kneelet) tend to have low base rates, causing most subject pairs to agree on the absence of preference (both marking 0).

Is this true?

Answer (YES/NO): YES